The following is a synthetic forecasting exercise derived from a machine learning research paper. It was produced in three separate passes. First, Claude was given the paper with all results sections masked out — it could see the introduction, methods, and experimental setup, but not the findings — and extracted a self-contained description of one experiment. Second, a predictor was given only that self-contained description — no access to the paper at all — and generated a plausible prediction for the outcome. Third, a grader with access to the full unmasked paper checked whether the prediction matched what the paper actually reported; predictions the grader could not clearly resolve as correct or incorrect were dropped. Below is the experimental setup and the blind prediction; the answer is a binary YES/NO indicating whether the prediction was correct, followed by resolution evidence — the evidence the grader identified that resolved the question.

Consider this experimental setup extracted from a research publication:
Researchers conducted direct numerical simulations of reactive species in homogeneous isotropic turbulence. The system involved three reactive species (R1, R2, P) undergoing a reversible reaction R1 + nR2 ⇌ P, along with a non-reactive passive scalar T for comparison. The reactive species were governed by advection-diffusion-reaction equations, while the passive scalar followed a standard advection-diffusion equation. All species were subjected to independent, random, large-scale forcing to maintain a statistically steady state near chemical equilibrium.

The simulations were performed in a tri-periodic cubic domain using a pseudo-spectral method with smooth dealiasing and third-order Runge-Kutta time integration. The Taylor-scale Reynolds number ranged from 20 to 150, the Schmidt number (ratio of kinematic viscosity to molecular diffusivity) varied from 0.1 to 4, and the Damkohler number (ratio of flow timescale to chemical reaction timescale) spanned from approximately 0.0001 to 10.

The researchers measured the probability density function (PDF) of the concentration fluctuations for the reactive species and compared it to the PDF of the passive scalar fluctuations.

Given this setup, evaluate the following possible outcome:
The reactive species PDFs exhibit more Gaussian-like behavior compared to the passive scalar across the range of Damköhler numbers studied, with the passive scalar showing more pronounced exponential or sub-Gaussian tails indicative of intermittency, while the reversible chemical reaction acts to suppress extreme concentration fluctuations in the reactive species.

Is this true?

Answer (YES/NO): NO